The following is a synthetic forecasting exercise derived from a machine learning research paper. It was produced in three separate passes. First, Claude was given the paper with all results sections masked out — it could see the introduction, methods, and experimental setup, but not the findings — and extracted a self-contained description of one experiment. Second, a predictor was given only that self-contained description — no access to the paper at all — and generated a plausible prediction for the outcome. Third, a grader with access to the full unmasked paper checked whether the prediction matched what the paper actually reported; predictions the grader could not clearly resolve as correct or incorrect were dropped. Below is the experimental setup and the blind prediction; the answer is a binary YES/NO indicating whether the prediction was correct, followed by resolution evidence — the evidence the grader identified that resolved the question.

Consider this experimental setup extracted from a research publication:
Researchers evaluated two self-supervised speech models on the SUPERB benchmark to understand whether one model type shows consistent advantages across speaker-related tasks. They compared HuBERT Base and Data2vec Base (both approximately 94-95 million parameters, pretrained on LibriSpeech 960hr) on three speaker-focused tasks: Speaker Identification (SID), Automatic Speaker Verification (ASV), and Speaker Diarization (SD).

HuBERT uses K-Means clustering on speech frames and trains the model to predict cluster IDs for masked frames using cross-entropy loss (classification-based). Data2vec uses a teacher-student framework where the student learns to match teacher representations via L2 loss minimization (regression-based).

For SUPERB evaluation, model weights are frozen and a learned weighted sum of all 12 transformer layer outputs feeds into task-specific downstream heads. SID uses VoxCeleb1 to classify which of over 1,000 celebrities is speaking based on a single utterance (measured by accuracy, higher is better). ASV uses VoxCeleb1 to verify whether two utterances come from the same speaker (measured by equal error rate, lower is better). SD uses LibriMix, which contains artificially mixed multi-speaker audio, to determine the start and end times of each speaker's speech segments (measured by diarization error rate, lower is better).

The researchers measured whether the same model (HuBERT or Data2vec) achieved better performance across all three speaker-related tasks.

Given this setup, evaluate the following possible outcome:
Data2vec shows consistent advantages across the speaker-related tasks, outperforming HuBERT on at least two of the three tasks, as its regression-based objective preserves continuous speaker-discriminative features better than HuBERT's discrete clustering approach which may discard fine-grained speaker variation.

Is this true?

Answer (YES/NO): NO